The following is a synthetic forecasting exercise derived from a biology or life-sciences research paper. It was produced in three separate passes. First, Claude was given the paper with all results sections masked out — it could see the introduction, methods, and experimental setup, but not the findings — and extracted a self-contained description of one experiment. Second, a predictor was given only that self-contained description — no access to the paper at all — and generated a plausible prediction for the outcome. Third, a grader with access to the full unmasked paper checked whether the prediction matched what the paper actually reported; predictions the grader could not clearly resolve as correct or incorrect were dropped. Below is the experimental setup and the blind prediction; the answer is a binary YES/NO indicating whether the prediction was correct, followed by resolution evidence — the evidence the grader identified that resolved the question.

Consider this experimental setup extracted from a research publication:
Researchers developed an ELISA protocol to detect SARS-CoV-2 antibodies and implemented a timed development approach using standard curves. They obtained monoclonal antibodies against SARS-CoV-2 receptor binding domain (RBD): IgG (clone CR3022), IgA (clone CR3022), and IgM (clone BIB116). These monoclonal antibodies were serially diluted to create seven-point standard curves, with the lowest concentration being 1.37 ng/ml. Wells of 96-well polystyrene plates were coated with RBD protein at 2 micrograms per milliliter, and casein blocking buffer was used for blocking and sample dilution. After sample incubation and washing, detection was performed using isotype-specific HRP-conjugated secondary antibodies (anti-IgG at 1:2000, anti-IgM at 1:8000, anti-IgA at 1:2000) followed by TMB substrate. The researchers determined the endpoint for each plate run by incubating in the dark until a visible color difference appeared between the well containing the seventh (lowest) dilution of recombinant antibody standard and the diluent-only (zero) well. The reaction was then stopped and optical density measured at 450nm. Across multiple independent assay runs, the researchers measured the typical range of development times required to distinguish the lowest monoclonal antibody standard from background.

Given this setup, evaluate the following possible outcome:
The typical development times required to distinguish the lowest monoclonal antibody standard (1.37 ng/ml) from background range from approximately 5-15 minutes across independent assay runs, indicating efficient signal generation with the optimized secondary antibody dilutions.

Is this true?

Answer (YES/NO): NO